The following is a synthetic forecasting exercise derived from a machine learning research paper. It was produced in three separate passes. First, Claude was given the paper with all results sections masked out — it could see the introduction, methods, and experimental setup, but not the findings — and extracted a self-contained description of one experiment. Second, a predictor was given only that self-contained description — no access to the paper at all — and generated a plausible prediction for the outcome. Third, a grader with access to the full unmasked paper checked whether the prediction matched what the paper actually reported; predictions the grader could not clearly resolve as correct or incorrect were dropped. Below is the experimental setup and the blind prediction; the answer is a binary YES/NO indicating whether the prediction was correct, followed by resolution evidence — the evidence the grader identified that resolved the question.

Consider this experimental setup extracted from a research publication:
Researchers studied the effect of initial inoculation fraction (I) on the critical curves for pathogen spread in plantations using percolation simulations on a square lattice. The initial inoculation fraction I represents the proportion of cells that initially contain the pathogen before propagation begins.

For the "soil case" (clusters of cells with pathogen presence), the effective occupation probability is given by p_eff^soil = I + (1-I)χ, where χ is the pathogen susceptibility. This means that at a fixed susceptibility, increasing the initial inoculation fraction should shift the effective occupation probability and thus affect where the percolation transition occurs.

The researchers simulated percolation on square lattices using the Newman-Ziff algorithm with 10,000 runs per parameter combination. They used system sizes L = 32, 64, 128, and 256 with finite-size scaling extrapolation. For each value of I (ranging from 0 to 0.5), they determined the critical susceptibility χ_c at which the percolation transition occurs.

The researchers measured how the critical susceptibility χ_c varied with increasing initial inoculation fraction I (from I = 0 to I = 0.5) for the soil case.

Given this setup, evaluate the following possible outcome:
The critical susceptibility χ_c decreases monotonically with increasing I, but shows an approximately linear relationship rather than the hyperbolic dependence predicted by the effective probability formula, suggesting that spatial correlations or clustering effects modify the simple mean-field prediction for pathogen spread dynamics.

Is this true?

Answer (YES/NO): NO